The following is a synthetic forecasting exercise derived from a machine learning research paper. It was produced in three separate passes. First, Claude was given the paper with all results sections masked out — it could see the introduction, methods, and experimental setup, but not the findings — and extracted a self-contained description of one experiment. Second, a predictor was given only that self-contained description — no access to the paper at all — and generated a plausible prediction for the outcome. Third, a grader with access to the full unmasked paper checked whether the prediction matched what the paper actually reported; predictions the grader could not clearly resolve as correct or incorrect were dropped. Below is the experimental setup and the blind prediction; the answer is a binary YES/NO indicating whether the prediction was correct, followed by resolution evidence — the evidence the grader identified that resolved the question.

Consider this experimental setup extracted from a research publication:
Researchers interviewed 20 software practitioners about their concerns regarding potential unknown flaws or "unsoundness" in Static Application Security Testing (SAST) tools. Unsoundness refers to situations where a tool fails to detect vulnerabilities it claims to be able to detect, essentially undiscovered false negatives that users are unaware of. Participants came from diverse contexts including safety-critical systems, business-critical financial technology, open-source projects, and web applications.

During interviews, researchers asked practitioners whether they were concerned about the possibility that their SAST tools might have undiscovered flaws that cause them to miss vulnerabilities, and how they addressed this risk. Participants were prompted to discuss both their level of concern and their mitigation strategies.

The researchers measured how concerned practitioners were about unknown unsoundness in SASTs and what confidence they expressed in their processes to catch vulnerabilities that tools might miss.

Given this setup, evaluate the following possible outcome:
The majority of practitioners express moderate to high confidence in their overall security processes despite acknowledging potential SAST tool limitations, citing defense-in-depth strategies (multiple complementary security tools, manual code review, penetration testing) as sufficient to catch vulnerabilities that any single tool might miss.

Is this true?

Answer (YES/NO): YES